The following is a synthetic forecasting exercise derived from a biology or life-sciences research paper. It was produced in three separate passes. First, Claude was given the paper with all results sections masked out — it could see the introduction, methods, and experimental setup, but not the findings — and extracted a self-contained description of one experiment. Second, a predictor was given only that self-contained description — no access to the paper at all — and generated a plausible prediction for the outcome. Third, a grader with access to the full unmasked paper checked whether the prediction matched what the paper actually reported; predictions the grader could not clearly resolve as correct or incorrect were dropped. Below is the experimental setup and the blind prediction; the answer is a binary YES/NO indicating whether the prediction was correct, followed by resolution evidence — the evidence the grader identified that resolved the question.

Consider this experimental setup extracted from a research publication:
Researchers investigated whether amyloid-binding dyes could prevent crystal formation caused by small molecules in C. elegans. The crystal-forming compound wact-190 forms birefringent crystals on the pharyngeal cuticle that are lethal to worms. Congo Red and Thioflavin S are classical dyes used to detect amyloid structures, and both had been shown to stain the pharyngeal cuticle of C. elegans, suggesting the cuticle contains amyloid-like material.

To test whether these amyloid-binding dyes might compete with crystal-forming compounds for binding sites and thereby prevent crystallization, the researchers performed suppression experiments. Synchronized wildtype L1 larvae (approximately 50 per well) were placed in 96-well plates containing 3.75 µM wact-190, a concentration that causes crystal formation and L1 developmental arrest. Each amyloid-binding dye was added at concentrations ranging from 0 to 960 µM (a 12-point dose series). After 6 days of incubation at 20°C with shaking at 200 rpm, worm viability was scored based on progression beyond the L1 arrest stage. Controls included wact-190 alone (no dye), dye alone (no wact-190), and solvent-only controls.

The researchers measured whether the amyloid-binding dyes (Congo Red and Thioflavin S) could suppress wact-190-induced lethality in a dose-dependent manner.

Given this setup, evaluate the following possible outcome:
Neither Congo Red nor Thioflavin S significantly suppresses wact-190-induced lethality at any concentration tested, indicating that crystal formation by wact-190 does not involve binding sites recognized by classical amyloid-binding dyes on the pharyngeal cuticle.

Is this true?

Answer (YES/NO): NO